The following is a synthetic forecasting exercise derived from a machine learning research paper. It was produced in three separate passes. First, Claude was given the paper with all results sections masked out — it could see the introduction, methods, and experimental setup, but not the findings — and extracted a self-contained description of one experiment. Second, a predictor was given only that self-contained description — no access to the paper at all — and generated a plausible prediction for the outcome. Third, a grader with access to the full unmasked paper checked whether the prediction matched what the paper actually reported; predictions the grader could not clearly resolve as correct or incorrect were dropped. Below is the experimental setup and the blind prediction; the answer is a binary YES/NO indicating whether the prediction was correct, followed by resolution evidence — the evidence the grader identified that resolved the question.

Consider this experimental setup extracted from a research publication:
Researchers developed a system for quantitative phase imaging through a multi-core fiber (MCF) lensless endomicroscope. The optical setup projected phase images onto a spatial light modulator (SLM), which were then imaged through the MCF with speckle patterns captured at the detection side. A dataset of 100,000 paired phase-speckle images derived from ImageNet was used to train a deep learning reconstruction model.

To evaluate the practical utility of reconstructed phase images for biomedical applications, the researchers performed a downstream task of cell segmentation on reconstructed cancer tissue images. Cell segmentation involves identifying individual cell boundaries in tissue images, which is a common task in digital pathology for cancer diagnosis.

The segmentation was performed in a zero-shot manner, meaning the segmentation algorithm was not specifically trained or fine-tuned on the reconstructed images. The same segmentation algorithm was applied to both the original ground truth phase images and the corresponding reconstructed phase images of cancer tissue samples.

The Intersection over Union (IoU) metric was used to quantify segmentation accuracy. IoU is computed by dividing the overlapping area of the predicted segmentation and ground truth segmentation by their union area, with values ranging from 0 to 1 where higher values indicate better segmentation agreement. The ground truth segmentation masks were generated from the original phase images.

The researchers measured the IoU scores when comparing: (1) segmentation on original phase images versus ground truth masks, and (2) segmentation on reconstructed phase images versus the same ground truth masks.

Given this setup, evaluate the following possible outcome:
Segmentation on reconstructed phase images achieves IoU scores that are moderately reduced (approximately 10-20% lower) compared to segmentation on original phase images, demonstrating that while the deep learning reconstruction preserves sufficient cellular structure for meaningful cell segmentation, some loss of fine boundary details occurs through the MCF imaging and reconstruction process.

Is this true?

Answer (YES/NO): NO